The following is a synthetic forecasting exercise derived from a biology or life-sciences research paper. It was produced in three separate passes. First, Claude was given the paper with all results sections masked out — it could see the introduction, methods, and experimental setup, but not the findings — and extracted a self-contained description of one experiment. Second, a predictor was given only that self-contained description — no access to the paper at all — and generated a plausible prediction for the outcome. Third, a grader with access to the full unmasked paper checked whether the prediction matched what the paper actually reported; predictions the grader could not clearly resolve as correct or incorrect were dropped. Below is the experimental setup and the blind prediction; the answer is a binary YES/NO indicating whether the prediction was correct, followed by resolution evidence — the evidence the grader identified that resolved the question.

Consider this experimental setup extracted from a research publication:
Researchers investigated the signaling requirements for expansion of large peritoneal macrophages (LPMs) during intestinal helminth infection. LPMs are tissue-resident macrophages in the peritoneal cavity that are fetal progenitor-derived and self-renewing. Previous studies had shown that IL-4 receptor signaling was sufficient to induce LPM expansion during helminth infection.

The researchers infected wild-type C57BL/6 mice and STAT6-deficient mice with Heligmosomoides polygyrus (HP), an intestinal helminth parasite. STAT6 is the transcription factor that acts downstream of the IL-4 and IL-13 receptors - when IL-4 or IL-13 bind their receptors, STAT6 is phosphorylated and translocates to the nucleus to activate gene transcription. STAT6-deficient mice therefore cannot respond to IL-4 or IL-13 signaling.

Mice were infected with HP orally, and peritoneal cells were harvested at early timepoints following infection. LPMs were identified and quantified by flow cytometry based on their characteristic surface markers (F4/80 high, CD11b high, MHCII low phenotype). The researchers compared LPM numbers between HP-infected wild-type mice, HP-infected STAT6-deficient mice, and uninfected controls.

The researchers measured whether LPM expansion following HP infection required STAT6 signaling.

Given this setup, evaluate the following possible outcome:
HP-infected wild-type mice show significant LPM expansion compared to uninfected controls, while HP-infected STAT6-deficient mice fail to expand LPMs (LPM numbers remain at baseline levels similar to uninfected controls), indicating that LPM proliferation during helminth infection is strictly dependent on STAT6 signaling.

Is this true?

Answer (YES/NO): NO